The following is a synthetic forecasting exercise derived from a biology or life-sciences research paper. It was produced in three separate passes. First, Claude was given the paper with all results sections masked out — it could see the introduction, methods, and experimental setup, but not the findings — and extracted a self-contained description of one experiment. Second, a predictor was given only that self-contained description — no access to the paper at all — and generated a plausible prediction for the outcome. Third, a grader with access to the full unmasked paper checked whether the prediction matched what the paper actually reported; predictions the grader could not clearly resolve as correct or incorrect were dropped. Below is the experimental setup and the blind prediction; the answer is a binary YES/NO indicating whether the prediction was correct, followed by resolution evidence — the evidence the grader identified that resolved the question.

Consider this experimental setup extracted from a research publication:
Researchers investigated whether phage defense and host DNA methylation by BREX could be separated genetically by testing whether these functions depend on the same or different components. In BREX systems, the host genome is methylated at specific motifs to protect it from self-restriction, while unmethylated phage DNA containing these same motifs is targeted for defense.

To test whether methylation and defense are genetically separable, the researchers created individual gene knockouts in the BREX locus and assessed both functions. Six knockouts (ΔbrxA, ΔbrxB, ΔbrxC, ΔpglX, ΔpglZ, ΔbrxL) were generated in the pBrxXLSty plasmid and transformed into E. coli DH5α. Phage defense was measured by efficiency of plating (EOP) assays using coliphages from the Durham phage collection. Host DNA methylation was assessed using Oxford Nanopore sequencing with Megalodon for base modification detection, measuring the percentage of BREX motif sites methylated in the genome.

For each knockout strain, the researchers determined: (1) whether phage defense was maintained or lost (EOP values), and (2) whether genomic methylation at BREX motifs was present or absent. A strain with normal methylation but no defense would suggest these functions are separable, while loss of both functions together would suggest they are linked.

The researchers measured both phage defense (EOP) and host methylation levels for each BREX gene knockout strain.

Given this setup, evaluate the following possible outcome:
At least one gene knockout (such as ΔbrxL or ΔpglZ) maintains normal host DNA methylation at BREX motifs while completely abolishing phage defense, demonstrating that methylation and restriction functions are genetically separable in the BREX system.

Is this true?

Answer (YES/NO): NO